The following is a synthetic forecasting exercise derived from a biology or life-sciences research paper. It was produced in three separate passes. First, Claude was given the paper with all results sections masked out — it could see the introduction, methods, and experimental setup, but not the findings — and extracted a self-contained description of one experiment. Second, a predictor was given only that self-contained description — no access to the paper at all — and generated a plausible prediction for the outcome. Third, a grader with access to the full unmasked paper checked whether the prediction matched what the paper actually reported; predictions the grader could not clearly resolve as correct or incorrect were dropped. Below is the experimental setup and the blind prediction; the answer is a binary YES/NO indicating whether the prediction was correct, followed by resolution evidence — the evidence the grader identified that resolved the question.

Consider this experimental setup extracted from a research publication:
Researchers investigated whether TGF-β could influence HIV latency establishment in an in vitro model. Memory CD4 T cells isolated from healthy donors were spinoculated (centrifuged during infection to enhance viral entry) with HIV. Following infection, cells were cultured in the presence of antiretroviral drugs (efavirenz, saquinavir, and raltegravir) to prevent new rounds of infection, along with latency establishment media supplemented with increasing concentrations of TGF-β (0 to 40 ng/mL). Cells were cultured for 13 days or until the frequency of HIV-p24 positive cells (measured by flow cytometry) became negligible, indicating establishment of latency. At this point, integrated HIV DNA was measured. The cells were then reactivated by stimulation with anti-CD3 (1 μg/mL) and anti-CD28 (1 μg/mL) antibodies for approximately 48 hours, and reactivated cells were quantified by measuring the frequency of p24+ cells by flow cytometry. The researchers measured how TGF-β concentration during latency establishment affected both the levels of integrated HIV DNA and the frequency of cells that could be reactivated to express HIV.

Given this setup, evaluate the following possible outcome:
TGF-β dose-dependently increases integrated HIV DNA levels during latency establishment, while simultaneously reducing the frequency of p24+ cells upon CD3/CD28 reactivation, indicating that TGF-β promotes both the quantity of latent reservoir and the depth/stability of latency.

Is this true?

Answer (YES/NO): NO